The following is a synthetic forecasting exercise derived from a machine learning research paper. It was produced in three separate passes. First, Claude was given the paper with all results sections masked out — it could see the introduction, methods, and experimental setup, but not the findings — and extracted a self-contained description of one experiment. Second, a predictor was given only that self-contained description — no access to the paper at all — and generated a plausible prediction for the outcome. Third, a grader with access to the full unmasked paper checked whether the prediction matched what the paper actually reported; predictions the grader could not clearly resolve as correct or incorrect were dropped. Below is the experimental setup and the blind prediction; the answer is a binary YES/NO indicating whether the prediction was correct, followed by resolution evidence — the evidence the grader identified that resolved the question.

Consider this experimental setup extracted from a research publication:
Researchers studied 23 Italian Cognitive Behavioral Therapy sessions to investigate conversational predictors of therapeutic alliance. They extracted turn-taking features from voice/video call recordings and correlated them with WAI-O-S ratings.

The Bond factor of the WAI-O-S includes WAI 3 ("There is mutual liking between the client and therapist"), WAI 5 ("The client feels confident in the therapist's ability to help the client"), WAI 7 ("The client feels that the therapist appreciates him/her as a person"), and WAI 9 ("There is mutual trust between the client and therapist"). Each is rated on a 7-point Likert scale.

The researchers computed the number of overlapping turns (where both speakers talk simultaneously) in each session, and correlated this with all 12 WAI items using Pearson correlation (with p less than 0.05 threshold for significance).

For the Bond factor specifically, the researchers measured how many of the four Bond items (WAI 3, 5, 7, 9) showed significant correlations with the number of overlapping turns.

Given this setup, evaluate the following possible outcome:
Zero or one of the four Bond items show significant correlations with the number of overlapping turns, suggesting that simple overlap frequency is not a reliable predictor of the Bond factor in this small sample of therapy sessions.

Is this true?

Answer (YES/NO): YES